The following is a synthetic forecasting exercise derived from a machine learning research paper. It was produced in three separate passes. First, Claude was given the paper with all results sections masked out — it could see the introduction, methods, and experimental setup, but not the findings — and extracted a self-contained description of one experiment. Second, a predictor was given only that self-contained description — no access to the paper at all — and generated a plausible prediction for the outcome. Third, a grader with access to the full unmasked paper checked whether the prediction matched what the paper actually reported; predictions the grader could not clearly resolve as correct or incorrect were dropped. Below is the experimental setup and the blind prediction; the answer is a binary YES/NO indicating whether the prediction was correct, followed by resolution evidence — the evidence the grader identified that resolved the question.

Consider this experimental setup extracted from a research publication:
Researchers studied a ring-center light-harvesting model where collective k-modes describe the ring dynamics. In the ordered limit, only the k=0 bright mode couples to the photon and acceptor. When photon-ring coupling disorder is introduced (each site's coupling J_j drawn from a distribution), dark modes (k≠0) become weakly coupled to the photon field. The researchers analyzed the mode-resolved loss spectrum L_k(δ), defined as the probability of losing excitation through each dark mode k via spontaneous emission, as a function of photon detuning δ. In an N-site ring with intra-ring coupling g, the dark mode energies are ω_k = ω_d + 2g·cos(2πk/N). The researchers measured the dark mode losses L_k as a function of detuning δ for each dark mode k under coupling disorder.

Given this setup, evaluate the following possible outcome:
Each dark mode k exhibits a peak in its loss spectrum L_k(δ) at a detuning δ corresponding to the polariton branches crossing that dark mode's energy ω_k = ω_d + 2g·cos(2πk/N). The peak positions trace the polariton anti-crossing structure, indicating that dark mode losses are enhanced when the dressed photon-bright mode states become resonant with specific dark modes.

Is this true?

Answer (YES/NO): YES